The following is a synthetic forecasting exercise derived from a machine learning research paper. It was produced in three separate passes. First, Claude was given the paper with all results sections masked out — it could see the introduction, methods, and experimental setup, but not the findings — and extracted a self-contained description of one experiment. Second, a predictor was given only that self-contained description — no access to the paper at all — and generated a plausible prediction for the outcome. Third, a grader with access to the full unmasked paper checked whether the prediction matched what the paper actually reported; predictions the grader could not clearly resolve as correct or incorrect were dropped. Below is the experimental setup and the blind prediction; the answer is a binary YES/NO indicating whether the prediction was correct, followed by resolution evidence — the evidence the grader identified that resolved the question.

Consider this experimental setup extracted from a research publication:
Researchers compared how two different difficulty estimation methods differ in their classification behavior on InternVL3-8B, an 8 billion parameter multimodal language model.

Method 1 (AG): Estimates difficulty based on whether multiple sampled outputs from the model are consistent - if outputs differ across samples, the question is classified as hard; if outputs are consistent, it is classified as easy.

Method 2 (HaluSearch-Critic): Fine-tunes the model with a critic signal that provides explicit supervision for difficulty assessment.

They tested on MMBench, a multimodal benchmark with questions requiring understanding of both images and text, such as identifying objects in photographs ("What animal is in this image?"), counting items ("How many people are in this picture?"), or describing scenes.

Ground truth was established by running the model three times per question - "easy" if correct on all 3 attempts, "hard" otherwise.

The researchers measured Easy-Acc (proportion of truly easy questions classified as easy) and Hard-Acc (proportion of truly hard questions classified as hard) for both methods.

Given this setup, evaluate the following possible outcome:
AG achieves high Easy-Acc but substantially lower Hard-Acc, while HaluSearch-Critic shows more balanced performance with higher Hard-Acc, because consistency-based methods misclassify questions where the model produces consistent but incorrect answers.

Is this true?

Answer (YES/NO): YES